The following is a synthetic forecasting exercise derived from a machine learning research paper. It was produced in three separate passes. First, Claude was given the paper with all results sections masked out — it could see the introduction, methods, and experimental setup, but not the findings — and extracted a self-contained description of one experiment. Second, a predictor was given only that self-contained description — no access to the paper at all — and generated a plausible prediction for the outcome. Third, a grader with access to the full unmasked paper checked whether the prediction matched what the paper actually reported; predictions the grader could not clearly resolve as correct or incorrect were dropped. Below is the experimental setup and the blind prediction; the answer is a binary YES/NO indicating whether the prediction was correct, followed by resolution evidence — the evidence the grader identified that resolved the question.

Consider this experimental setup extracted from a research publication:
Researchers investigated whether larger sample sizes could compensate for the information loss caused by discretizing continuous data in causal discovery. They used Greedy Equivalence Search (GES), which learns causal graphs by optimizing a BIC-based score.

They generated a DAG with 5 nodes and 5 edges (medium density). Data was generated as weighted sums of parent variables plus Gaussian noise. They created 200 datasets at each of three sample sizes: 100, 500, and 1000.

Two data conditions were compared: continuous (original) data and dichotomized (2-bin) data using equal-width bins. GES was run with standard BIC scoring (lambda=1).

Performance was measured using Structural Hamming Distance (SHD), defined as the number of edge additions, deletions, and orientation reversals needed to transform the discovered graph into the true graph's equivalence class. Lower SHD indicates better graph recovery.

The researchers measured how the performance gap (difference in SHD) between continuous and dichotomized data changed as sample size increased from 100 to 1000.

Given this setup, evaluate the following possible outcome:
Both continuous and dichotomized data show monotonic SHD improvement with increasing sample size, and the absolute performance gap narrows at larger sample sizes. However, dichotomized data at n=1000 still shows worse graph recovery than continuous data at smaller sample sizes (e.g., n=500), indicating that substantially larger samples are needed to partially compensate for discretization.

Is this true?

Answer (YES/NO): NO